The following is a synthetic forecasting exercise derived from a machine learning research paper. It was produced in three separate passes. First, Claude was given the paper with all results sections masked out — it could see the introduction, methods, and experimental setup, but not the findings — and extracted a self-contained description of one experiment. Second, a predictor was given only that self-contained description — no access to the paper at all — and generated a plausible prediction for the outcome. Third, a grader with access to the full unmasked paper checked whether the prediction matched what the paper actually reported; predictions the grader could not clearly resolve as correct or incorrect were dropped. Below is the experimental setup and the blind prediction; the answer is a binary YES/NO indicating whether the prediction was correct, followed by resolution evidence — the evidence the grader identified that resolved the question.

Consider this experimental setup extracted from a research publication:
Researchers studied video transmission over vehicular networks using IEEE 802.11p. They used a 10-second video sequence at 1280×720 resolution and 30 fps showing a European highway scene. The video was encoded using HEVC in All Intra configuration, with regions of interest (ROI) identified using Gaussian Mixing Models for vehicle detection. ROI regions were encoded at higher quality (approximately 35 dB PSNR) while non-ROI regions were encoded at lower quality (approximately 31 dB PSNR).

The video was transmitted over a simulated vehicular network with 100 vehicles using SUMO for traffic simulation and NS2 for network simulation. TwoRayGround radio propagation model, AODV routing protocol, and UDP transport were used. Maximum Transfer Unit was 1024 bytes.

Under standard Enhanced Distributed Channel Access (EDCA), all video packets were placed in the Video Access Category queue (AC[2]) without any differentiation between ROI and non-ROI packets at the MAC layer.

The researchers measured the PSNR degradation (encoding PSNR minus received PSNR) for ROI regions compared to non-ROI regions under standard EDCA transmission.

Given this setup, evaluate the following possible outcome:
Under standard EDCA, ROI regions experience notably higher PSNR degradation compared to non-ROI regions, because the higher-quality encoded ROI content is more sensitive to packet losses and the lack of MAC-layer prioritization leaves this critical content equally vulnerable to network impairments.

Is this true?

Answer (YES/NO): YES